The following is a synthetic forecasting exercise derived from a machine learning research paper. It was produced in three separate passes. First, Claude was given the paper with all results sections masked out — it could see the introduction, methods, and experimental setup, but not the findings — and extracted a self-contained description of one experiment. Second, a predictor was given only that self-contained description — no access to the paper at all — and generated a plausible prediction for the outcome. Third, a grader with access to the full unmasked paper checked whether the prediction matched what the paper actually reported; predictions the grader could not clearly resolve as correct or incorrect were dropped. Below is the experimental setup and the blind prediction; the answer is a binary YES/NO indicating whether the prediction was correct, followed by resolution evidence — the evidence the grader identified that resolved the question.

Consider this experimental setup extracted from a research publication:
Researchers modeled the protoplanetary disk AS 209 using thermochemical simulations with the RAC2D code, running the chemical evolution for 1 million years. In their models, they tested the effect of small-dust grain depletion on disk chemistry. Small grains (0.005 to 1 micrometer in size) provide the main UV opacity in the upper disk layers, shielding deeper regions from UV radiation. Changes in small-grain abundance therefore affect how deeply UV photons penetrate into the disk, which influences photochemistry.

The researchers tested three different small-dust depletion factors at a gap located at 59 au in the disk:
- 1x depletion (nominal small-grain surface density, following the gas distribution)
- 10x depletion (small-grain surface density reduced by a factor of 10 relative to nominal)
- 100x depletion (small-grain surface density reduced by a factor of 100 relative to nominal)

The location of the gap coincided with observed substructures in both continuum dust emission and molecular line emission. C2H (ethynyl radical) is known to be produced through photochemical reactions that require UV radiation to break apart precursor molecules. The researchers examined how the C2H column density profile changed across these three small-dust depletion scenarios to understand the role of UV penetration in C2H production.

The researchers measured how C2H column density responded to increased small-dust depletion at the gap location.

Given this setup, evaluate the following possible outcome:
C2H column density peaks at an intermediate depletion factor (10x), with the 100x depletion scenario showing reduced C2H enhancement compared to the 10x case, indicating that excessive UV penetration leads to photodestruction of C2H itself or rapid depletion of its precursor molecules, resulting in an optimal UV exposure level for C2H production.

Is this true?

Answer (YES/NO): NO